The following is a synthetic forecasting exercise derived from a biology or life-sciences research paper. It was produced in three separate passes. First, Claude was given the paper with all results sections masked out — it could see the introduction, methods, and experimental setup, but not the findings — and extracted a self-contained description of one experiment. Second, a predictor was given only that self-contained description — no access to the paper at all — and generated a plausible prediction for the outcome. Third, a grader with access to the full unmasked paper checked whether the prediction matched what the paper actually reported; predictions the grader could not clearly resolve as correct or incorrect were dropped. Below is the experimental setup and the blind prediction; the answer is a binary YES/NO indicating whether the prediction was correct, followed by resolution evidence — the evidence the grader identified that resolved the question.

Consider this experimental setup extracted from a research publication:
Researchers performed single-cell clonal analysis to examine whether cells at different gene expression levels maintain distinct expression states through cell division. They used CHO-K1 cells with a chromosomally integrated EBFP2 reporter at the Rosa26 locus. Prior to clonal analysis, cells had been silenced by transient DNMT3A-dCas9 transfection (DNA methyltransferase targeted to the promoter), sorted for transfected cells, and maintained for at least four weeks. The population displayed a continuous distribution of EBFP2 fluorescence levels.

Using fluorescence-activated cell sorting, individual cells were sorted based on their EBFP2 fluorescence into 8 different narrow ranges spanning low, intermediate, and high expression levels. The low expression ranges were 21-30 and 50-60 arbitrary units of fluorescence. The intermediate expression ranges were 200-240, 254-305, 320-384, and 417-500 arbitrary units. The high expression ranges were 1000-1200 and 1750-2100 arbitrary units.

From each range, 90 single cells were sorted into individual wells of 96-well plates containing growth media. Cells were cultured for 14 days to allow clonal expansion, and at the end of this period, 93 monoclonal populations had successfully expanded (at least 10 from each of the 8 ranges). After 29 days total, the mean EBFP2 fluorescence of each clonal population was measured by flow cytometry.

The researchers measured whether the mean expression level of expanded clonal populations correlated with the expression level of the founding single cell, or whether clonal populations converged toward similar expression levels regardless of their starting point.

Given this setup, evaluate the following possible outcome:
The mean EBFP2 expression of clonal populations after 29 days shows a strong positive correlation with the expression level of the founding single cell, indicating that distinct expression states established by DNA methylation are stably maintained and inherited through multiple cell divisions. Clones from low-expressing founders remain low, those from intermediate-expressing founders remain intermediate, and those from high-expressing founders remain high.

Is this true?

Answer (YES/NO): YES